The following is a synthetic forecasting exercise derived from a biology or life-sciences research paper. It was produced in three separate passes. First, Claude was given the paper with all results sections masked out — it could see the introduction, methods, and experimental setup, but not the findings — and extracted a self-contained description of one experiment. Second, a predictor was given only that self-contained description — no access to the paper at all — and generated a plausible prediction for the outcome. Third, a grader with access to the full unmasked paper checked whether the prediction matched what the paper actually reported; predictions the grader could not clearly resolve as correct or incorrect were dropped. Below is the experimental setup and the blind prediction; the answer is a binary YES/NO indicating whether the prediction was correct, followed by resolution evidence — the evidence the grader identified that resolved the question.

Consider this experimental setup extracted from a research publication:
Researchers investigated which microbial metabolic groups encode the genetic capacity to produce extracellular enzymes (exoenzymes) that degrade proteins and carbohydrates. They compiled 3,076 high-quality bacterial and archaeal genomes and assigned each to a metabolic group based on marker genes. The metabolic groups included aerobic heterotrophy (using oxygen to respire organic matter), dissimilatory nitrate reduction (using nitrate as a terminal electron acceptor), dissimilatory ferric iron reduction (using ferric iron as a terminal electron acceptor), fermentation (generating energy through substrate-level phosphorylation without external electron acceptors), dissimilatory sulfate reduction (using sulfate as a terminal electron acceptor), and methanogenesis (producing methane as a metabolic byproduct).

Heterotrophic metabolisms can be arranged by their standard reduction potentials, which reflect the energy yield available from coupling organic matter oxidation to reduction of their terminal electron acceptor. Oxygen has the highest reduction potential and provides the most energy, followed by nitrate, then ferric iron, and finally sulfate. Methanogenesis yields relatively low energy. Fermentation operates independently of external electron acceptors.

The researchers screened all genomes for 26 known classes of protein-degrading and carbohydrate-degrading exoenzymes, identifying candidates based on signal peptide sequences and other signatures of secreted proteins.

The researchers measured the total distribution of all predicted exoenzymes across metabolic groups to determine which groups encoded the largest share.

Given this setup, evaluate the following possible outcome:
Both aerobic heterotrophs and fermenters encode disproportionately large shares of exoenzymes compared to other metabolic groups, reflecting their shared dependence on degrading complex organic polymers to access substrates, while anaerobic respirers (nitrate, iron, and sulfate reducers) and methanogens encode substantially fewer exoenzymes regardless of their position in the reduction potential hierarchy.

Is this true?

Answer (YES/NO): NO